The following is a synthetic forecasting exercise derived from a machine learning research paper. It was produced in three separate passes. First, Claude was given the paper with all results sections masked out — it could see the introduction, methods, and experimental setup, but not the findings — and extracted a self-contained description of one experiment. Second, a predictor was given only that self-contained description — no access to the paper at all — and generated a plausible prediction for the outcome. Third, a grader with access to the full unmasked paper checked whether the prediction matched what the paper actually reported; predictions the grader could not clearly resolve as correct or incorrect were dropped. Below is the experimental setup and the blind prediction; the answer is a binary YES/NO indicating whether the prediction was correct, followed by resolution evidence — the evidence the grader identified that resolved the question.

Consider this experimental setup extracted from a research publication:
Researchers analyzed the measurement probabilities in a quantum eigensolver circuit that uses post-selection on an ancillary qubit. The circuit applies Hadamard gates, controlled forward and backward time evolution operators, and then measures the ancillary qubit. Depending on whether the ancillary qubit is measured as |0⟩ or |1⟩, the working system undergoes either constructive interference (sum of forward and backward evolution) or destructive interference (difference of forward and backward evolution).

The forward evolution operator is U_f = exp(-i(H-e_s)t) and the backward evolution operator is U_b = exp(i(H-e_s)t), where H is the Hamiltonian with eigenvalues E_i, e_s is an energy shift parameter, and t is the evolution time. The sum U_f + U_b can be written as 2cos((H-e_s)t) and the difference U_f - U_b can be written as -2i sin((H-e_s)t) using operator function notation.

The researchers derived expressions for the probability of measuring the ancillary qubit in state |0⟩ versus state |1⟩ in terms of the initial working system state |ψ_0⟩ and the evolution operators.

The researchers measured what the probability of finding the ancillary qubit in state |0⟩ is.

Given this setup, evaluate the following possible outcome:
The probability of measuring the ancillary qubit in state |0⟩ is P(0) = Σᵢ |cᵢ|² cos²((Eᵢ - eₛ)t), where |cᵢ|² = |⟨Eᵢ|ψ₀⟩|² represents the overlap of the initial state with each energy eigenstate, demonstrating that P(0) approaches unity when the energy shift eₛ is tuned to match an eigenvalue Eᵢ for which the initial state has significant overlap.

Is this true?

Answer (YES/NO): YES